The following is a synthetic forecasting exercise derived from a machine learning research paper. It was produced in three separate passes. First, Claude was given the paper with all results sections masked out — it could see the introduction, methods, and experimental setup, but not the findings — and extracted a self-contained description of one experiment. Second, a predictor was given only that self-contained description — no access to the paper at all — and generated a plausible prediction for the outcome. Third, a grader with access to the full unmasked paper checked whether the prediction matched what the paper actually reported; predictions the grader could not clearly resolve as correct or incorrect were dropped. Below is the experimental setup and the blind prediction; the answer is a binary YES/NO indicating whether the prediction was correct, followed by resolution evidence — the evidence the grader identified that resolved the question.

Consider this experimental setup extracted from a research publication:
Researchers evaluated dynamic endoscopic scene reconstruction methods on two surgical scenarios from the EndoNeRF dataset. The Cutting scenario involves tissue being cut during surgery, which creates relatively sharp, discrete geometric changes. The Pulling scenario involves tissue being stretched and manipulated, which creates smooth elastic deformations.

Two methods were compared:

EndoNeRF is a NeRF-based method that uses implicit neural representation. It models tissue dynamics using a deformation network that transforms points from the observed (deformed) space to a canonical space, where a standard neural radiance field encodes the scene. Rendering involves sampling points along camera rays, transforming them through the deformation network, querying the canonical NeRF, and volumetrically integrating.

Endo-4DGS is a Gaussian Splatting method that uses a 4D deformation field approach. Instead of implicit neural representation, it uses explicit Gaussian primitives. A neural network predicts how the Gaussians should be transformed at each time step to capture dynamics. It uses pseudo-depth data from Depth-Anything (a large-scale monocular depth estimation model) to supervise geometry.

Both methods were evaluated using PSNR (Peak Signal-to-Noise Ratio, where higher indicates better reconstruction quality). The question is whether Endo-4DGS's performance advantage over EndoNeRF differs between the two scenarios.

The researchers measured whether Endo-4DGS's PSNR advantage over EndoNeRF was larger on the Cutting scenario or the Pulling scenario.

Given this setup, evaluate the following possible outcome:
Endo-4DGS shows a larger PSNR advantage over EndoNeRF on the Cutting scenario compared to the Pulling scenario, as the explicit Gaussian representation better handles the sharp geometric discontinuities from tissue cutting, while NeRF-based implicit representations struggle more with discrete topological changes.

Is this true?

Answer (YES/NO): NO